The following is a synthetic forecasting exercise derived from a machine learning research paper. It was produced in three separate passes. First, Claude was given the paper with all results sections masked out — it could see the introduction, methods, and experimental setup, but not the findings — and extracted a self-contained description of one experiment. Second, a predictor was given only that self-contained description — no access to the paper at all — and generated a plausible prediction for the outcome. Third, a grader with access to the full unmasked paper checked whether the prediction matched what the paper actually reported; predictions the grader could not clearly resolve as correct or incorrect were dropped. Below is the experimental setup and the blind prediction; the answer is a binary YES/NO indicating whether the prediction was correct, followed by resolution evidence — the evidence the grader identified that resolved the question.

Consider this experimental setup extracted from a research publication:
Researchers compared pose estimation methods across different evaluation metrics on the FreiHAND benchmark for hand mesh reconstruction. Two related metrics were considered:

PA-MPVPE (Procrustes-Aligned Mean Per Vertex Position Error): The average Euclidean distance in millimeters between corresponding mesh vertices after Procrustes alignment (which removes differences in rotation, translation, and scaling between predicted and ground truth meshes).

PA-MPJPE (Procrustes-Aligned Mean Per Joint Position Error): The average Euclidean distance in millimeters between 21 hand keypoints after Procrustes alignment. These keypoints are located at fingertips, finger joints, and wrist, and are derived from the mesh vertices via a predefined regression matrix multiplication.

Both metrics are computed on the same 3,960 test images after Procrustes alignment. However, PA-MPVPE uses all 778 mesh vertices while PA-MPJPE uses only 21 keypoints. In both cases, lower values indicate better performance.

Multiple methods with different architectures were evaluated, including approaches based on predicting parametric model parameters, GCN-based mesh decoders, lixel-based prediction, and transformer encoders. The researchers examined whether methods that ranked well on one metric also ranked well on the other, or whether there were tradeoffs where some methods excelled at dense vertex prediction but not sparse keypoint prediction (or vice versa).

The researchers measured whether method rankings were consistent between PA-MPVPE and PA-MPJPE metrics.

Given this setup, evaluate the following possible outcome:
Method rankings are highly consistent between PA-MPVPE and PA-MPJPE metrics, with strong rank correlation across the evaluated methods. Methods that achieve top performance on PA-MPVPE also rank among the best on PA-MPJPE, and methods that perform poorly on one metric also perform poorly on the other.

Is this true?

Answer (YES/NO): YES